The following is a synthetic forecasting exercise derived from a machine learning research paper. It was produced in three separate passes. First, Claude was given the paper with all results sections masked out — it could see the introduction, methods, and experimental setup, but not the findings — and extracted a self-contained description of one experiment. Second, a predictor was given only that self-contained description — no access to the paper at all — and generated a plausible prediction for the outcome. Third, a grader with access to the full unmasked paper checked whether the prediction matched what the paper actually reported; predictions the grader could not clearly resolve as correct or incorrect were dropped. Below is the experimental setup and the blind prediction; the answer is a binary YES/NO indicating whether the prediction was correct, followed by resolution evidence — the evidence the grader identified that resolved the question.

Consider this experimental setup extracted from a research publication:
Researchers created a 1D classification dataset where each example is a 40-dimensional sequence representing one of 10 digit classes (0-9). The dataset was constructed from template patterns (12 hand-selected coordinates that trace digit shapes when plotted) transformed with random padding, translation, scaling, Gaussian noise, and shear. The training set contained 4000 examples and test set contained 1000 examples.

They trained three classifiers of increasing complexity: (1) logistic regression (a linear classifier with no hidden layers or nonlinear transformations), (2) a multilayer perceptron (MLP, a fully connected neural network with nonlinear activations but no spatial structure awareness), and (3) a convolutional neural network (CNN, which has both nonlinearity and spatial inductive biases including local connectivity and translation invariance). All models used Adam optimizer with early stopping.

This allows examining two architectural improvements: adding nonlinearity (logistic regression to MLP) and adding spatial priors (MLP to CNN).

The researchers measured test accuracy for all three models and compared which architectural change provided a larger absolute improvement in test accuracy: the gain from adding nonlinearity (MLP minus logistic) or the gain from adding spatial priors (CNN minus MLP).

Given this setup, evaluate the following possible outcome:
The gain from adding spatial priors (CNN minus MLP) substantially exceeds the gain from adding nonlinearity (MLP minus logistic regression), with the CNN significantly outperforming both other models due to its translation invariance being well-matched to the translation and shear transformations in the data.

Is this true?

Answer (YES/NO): NO